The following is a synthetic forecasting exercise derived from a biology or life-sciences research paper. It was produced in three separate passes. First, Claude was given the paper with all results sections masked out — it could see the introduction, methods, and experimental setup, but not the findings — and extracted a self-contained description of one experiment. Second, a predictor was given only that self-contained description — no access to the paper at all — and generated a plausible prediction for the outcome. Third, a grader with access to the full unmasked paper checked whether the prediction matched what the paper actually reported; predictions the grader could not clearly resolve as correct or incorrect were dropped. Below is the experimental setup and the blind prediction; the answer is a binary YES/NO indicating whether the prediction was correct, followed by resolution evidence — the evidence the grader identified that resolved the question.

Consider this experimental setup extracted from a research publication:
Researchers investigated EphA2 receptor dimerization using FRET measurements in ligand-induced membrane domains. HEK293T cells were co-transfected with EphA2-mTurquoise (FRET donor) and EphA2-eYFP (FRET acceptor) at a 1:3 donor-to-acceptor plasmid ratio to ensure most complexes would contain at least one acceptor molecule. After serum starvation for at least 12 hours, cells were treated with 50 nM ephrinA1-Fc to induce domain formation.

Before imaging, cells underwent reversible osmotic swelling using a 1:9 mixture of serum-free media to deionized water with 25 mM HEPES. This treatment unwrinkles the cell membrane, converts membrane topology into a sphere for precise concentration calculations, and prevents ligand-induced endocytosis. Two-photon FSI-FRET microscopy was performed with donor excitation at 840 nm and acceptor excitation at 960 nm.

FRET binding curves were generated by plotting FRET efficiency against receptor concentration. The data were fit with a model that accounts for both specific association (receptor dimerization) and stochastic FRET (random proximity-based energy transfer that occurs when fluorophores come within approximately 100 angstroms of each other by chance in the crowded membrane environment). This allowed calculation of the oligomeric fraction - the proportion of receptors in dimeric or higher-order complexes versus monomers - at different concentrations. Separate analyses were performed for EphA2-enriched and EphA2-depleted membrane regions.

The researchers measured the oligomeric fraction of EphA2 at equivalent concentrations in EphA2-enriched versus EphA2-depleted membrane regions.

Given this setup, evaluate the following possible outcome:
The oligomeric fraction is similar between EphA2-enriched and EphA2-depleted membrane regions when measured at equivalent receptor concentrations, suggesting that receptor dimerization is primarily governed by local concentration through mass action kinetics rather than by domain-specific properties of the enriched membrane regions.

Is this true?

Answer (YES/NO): YES